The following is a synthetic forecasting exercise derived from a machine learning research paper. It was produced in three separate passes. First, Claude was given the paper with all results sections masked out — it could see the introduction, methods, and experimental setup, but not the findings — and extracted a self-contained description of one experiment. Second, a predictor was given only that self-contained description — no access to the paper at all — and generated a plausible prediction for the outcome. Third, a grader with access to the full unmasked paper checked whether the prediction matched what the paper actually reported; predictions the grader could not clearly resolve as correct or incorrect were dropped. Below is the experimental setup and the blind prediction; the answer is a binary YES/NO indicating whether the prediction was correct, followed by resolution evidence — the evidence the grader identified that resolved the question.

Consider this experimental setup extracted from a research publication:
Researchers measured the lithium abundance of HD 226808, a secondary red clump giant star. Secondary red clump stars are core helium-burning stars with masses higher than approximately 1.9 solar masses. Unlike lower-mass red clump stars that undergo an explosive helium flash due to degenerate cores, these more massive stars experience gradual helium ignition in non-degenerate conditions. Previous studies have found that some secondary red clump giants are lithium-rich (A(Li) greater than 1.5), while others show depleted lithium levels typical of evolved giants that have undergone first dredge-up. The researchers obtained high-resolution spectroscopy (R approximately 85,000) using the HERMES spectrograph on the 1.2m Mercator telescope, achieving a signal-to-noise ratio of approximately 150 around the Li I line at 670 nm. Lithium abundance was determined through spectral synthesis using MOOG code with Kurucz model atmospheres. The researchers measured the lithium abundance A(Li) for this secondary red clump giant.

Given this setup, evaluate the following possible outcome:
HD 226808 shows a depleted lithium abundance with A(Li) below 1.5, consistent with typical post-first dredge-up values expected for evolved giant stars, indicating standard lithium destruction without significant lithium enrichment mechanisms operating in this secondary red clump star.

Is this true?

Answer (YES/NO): YES